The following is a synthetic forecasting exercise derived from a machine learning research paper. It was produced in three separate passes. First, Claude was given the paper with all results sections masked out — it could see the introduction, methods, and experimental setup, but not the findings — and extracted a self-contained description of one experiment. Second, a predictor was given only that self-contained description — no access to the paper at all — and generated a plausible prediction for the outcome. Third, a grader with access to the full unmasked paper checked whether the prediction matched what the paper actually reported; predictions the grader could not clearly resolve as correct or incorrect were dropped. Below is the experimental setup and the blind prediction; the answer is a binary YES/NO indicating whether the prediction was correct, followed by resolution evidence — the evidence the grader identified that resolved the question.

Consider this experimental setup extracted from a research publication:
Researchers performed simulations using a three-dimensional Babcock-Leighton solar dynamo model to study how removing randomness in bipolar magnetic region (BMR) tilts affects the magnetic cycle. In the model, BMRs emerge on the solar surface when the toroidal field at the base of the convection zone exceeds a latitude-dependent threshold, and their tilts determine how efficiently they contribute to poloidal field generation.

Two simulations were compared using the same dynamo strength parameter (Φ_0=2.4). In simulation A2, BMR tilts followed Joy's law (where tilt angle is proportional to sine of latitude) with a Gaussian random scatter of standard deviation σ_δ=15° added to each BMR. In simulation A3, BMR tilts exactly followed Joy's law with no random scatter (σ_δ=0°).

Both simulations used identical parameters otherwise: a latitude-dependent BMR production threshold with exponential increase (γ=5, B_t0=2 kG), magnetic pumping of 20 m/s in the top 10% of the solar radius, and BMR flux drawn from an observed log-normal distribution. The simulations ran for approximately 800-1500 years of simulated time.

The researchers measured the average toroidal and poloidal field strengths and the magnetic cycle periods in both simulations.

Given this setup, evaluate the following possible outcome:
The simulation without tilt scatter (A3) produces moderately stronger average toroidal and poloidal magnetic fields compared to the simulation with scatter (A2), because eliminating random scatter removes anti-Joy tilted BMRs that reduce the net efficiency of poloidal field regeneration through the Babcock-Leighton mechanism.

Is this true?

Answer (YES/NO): NO